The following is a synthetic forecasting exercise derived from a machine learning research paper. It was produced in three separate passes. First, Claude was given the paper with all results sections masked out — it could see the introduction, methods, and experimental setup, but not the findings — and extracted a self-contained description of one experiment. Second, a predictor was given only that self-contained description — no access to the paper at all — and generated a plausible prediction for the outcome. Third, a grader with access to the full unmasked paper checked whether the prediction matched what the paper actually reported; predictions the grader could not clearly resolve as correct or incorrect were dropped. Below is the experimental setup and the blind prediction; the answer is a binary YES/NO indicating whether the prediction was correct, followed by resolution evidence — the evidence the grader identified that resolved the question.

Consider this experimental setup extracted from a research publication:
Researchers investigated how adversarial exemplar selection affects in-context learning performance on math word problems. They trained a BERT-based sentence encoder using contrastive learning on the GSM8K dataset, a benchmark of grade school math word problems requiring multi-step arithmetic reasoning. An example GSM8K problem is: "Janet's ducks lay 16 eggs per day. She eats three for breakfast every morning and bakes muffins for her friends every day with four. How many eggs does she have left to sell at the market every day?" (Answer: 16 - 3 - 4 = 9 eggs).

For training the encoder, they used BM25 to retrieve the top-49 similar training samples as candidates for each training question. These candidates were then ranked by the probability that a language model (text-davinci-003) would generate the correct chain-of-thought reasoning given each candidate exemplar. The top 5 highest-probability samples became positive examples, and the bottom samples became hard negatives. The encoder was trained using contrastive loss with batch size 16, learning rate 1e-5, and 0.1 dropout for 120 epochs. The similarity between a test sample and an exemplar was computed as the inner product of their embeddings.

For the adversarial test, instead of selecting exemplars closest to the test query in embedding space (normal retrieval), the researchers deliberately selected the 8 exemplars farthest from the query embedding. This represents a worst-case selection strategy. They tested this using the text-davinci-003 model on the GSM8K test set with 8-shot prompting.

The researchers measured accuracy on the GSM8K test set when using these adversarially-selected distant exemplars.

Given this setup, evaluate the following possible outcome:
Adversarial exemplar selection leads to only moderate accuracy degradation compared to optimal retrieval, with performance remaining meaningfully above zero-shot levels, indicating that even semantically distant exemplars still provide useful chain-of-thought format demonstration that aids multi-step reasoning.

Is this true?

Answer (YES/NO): NO